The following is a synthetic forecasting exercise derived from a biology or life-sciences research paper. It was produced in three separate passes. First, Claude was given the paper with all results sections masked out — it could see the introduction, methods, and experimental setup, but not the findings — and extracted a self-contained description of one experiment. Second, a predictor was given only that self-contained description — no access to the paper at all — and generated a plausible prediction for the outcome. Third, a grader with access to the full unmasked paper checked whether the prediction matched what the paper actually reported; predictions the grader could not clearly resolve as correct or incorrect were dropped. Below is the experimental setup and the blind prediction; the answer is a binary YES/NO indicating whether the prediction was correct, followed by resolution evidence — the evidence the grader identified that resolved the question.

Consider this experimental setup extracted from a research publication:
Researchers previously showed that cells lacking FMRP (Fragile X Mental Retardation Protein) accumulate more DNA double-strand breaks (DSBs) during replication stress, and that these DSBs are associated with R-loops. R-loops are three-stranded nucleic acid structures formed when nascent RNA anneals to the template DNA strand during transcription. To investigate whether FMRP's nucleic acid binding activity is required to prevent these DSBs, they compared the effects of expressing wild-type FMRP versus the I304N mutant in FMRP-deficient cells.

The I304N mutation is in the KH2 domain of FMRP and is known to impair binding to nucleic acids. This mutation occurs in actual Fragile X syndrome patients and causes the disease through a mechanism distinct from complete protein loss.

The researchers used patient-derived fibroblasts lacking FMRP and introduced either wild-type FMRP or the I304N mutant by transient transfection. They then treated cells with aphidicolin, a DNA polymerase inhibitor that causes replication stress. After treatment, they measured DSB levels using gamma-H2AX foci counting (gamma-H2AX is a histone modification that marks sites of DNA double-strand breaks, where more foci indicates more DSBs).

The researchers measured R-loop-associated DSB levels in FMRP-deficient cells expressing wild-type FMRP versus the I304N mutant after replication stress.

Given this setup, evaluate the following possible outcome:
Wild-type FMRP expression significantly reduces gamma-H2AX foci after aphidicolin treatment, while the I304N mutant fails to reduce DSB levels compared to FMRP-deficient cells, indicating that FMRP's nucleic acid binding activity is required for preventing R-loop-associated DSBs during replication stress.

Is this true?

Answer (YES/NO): YES